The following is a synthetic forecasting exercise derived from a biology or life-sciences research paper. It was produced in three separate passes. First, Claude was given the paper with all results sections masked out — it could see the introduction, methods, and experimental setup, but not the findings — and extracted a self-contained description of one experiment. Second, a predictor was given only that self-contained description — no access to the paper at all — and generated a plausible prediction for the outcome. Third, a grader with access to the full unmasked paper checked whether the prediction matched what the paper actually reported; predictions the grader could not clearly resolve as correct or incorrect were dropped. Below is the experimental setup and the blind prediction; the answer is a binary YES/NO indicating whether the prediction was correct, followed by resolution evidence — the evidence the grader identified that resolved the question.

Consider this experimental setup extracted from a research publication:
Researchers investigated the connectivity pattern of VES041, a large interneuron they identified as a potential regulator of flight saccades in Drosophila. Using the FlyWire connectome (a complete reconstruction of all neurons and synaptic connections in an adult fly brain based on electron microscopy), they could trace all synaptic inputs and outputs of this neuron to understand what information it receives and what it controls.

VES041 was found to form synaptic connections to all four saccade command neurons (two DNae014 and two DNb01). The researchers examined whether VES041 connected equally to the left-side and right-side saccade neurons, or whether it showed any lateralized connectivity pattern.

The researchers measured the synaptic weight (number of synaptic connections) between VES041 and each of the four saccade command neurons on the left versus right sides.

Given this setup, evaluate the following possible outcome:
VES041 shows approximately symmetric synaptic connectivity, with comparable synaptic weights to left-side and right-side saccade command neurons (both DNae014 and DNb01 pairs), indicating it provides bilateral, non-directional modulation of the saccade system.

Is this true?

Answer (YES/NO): YES